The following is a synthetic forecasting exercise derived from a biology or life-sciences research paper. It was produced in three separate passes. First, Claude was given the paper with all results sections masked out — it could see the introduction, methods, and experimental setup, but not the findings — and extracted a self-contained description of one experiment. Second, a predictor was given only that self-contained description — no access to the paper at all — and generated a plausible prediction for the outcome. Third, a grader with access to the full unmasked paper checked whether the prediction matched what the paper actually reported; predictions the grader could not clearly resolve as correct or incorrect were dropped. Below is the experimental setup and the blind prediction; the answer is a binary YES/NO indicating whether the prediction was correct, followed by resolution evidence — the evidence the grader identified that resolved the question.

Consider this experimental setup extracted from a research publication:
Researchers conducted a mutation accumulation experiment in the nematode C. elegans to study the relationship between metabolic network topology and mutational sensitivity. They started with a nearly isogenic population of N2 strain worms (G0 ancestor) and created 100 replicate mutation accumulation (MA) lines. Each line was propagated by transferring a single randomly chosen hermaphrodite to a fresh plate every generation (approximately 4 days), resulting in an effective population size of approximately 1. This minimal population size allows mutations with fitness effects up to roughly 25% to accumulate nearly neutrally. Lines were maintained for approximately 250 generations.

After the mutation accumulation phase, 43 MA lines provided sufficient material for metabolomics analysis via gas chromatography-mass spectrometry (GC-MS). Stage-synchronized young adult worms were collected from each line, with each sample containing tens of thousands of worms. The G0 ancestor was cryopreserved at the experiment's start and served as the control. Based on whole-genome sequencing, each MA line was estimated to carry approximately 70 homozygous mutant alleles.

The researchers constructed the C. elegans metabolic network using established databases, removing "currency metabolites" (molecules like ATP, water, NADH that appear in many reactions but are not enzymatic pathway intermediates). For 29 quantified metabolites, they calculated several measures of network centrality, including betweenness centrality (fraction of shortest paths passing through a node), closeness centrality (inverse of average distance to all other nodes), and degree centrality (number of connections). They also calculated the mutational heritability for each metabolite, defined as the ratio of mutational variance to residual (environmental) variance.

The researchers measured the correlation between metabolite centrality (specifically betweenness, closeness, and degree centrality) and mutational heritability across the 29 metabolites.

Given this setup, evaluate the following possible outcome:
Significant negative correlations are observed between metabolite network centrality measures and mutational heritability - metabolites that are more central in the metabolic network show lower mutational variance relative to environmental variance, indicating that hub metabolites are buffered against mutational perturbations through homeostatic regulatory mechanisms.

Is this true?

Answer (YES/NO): NO